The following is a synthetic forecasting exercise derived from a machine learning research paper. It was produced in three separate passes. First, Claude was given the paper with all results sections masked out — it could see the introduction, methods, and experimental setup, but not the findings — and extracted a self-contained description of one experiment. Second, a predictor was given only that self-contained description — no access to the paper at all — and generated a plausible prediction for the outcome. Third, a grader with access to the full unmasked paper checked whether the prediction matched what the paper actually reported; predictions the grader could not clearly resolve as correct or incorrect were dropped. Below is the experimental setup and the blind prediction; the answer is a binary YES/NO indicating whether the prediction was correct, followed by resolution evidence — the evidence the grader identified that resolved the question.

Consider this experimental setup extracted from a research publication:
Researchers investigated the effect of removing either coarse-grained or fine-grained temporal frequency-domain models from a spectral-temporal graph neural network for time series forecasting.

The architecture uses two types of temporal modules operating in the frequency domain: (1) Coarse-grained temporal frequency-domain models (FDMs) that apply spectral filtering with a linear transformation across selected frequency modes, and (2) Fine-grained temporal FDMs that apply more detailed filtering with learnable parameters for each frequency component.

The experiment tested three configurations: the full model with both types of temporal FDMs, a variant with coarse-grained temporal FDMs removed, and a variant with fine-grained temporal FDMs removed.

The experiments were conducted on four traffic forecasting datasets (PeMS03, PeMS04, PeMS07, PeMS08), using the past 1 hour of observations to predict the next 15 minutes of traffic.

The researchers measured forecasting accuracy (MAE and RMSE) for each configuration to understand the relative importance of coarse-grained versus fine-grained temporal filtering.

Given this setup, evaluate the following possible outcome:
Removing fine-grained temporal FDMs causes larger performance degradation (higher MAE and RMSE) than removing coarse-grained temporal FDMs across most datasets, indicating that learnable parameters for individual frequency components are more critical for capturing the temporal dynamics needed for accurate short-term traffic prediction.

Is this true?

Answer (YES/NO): NO